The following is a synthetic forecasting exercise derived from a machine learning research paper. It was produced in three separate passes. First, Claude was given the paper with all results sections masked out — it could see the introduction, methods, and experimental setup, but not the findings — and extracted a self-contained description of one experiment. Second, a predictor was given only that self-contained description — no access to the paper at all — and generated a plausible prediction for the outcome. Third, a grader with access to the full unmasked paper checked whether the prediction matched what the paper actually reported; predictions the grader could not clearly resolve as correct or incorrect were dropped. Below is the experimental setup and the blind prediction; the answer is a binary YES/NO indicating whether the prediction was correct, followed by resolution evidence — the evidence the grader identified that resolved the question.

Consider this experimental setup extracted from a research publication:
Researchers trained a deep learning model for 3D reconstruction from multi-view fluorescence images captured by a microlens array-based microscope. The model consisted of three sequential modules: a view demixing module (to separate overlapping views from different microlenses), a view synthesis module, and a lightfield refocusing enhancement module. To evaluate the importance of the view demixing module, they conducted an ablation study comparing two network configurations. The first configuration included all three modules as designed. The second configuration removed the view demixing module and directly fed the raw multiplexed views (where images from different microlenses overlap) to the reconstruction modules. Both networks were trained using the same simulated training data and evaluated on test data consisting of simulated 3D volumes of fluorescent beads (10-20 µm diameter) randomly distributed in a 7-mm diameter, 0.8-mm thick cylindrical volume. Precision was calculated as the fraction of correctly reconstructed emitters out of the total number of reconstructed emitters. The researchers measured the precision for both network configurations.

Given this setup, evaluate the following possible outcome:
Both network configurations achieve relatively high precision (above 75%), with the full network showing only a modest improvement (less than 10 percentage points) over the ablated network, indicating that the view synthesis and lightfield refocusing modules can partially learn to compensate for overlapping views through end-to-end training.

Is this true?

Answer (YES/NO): NO